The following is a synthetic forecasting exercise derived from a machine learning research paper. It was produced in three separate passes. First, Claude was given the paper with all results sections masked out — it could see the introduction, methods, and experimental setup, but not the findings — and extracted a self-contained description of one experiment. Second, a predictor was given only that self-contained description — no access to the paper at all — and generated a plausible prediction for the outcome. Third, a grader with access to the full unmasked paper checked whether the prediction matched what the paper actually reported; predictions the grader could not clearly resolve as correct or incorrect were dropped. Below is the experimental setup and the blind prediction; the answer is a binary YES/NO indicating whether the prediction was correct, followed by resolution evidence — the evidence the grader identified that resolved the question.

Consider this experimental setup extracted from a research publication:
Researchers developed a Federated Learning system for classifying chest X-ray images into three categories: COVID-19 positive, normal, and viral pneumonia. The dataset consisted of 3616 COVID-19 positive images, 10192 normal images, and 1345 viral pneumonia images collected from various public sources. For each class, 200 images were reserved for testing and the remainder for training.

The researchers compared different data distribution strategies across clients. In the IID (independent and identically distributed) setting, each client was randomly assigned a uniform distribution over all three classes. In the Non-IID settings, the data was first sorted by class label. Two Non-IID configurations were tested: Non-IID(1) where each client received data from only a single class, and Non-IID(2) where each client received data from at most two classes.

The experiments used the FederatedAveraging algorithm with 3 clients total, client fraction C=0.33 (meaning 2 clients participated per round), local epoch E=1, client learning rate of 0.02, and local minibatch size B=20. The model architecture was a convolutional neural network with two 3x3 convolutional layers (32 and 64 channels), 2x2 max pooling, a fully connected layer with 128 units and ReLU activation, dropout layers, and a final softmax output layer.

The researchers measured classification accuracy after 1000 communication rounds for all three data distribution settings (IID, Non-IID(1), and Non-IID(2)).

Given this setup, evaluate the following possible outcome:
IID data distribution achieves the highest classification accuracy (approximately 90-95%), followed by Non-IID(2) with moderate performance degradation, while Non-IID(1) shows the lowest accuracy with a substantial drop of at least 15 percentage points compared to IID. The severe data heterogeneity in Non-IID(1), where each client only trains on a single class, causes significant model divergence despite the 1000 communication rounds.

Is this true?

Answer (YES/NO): YES